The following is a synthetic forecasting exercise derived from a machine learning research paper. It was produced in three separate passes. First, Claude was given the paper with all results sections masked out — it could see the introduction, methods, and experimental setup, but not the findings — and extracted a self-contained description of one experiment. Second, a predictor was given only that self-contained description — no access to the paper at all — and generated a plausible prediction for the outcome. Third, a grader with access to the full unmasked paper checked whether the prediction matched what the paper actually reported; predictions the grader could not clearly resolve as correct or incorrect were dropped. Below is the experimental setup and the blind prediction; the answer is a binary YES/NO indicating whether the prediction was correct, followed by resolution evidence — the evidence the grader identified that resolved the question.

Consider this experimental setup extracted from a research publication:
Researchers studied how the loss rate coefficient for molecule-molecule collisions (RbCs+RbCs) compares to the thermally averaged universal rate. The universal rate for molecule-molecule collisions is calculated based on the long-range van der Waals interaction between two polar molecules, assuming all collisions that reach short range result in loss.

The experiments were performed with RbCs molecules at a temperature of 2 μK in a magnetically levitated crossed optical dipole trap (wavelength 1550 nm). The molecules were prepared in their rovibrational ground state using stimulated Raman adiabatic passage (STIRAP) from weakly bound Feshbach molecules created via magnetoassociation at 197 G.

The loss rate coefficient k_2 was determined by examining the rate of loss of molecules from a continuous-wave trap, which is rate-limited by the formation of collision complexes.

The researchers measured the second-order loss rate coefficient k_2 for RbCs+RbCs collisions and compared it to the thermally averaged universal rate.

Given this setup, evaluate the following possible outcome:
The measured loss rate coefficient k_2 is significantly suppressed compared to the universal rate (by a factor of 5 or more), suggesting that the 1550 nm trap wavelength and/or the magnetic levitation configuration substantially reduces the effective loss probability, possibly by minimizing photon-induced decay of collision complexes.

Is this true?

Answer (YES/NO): NO